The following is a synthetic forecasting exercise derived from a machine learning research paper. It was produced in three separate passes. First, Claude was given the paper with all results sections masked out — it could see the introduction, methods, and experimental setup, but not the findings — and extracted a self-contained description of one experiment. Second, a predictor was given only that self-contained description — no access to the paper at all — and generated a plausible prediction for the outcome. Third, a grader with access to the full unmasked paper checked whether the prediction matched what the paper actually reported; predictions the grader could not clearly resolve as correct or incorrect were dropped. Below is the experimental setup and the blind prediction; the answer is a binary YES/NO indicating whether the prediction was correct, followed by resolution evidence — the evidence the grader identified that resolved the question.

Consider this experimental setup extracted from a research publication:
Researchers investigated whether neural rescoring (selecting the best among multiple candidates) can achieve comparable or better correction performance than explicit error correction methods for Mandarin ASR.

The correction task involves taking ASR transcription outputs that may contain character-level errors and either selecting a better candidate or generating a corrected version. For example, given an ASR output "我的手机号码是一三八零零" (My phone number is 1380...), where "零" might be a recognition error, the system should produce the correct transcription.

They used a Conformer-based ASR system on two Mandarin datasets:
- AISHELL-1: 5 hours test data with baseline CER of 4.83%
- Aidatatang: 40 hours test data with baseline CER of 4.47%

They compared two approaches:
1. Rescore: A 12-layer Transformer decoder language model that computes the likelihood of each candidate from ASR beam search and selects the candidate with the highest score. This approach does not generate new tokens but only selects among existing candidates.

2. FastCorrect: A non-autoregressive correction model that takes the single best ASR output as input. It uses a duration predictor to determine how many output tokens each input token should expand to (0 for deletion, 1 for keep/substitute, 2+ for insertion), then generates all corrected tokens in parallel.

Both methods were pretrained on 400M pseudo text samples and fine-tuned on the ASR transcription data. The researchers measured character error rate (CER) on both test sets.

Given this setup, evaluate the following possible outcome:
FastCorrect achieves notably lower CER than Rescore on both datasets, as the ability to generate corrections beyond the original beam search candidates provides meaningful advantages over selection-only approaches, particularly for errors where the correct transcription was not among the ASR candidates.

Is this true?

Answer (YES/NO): NO